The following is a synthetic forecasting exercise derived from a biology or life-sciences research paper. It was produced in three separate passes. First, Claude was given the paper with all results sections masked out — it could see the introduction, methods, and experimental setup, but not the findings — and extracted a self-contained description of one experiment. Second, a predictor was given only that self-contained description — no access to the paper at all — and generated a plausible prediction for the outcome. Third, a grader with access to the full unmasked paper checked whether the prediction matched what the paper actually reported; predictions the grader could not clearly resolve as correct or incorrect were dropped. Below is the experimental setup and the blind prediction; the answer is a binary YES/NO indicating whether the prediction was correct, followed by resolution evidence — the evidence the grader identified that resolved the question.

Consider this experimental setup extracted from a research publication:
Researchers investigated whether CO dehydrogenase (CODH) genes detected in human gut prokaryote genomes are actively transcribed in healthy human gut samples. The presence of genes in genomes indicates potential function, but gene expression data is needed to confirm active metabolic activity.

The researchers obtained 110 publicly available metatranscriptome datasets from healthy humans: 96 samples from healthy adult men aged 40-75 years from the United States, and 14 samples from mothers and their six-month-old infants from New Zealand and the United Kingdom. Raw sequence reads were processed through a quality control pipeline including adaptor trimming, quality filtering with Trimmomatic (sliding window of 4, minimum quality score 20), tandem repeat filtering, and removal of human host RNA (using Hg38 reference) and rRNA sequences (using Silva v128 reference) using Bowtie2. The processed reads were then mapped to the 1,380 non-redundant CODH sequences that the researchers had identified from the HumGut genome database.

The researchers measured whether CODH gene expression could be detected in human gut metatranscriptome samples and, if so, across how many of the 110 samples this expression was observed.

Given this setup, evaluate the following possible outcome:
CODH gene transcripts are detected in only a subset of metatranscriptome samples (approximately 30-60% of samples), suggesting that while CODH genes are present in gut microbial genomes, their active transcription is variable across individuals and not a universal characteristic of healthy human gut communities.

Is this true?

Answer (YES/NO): NO